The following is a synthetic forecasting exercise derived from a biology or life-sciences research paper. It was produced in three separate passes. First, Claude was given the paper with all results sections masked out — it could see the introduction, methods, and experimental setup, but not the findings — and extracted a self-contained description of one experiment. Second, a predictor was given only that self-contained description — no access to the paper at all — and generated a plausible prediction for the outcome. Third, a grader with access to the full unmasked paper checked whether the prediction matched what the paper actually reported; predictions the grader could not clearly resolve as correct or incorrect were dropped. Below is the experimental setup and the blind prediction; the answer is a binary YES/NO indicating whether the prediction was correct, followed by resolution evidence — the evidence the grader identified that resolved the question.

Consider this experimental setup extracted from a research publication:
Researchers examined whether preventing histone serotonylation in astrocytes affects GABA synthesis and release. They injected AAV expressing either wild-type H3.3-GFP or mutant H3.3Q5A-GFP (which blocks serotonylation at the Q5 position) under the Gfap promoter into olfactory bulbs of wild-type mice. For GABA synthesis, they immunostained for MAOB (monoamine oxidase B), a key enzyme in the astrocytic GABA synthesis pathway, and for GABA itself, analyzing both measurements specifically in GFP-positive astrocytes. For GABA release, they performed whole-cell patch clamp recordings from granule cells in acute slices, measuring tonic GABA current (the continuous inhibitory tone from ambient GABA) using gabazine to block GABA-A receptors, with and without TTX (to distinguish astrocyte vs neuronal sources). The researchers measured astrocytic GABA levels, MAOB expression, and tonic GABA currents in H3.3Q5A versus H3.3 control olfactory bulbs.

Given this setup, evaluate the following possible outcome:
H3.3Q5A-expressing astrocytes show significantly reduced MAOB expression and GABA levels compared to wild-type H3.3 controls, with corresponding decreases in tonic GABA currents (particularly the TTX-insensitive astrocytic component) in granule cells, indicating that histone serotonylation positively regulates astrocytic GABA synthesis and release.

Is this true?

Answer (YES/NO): YES